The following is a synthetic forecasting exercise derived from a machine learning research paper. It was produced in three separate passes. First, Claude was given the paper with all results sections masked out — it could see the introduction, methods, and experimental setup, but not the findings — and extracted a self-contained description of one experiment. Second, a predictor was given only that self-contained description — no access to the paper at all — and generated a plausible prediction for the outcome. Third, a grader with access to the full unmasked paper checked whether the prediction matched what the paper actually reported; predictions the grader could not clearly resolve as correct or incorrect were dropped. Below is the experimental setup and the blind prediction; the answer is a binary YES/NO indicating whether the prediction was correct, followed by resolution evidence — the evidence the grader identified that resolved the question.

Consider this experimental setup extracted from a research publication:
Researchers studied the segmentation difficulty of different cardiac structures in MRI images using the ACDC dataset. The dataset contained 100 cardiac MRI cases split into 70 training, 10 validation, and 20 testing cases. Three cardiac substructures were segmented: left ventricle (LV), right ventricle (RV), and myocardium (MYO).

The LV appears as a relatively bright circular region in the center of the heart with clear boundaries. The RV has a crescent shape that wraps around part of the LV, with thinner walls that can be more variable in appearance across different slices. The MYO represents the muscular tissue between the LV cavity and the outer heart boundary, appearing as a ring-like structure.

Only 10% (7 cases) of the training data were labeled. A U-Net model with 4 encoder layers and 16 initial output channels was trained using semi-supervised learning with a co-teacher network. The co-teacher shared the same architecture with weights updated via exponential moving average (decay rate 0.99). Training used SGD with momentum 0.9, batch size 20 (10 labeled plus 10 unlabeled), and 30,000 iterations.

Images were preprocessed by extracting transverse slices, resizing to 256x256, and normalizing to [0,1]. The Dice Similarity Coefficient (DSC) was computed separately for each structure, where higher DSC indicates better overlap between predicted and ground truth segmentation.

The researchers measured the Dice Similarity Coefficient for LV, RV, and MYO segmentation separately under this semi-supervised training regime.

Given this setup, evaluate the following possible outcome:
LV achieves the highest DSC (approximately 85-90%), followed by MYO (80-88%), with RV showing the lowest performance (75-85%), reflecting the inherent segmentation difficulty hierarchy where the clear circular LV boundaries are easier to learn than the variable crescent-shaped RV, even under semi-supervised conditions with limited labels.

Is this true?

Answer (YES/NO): NO